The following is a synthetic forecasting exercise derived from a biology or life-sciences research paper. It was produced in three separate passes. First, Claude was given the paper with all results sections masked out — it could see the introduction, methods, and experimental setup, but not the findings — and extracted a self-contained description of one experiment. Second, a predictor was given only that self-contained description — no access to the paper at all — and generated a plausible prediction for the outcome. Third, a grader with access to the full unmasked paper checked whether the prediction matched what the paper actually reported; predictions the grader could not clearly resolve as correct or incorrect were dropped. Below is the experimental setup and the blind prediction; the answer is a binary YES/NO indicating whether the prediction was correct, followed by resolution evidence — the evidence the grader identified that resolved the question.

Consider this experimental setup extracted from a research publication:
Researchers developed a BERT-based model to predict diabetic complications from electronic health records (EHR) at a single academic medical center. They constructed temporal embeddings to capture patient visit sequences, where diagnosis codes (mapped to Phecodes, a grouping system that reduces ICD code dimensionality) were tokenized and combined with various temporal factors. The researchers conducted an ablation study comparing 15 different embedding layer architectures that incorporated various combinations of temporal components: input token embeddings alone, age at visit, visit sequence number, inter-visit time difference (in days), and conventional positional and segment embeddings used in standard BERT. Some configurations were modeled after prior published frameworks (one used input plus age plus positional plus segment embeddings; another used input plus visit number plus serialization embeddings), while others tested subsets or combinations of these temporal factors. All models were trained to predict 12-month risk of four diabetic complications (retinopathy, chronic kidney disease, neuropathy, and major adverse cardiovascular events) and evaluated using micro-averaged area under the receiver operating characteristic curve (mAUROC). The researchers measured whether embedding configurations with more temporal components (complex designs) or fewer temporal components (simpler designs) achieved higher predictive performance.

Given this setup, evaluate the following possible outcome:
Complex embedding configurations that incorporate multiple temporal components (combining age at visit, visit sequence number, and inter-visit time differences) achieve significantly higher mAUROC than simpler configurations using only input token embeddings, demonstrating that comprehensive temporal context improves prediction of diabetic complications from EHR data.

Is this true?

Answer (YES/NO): NO